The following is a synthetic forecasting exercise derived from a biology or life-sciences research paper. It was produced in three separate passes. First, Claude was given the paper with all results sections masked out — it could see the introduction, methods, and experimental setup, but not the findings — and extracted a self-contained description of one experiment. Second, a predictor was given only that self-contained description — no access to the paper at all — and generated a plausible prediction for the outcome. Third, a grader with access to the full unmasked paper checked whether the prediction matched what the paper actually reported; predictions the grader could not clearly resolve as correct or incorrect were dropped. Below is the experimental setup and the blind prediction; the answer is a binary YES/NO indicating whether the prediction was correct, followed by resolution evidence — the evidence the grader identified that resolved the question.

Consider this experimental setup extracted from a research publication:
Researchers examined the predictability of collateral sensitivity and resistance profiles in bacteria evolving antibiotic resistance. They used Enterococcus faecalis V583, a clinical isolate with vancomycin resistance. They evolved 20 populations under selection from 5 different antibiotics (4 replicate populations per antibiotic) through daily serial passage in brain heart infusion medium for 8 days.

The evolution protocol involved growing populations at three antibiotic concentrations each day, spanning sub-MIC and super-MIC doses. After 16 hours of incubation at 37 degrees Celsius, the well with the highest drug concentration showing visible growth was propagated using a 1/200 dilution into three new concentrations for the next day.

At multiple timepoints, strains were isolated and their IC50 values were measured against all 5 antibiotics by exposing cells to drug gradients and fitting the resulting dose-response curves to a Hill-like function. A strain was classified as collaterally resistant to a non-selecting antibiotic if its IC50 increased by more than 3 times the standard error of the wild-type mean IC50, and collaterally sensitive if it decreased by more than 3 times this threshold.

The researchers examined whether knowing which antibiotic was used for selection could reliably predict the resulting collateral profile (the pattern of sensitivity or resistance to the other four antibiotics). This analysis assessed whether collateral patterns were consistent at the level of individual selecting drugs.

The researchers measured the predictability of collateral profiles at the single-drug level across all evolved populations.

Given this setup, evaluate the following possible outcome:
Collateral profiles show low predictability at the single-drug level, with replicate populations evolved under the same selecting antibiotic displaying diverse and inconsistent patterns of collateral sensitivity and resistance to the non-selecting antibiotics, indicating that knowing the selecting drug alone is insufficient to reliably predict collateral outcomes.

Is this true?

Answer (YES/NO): YES